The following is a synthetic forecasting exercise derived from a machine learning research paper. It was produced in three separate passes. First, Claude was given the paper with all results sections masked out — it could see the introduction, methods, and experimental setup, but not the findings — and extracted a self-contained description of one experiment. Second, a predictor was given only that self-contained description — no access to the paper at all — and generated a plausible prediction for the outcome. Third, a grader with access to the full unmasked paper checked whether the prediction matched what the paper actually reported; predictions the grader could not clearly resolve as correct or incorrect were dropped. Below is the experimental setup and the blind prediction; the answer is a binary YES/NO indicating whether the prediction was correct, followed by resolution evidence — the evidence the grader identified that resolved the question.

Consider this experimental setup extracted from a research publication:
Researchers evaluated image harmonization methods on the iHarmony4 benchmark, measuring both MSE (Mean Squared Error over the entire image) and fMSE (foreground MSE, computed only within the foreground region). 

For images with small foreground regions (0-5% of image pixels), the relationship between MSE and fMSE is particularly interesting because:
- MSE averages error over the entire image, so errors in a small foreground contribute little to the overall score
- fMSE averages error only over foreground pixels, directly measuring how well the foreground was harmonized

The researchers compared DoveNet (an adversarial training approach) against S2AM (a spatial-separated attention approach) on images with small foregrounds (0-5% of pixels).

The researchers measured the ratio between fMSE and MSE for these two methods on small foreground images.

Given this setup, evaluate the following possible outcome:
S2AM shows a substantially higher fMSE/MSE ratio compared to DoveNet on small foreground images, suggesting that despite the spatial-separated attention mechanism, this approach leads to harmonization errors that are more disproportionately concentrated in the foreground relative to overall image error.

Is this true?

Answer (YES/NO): NO